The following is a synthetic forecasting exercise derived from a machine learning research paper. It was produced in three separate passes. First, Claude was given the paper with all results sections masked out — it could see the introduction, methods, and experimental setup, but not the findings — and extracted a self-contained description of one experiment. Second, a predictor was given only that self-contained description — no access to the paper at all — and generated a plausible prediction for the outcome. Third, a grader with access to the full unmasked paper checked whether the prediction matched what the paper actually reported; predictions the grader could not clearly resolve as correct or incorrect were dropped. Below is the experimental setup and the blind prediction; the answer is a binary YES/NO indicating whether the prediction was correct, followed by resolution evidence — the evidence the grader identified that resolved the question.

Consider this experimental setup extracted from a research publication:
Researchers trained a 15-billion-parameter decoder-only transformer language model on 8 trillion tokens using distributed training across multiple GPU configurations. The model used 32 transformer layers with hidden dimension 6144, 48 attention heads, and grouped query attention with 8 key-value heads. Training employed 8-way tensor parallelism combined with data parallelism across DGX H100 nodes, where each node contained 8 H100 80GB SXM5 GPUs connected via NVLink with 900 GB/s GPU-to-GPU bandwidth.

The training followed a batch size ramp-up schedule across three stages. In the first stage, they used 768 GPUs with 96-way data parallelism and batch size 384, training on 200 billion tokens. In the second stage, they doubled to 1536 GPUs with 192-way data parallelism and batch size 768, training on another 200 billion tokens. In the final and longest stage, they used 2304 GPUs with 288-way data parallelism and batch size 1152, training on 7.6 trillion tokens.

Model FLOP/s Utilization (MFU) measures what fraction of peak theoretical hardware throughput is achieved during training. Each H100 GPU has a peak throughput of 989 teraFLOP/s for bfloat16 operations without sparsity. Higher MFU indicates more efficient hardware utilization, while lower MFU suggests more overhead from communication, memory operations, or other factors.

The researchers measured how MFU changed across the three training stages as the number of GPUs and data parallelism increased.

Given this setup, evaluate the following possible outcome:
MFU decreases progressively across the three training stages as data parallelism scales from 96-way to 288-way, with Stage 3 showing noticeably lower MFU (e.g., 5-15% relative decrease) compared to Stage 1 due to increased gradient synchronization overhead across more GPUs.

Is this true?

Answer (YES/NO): YES